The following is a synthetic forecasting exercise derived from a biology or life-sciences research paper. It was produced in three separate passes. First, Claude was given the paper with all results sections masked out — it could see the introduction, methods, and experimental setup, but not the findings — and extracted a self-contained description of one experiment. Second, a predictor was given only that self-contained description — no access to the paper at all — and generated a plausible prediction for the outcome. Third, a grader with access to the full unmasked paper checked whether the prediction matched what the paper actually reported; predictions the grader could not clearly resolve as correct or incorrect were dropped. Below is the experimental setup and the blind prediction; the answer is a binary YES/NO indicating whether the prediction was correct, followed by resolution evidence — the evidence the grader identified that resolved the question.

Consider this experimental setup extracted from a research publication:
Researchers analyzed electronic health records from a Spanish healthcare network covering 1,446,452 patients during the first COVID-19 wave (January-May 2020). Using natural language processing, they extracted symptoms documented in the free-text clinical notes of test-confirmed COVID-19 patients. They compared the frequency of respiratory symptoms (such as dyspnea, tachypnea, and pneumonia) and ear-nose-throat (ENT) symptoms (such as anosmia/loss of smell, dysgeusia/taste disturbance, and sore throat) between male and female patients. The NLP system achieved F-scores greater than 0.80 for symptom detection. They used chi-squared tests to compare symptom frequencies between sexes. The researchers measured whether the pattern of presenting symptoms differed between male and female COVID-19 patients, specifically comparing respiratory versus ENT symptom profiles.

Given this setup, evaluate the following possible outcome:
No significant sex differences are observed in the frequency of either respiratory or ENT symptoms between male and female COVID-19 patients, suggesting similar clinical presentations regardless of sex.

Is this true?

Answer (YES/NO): NO